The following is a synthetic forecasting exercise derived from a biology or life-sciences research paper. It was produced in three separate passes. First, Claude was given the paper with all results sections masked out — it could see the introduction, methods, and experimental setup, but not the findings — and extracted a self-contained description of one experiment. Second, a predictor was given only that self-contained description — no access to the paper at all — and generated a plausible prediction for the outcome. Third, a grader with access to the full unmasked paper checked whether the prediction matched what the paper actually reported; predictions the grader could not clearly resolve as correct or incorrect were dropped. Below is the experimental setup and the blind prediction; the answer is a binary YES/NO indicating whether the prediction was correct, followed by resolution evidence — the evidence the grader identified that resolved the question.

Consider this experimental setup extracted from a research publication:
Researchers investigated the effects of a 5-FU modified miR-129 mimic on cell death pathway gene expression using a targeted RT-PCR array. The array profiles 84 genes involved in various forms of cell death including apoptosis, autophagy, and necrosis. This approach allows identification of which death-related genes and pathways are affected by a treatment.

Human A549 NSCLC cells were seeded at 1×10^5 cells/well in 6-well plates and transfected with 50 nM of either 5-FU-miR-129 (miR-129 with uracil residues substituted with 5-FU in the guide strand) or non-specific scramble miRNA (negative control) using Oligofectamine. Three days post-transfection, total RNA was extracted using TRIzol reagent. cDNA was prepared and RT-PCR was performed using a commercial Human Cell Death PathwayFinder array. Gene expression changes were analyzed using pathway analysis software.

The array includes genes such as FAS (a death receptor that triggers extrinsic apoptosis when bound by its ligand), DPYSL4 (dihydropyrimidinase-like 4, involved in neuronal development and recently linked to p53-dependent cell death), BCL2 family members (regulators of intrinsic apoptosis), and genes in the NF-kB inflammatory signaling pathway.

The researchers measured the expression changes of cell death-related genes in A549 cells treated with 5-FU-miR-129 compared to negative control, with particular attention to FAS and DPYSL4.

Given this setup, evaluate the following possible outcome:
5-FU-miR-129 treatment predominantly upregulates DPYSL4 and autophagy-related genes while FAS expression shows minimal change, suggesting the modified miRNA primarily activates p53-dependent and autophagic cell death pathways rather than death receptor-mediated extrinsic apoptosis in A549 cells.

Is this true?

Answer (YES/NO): NO